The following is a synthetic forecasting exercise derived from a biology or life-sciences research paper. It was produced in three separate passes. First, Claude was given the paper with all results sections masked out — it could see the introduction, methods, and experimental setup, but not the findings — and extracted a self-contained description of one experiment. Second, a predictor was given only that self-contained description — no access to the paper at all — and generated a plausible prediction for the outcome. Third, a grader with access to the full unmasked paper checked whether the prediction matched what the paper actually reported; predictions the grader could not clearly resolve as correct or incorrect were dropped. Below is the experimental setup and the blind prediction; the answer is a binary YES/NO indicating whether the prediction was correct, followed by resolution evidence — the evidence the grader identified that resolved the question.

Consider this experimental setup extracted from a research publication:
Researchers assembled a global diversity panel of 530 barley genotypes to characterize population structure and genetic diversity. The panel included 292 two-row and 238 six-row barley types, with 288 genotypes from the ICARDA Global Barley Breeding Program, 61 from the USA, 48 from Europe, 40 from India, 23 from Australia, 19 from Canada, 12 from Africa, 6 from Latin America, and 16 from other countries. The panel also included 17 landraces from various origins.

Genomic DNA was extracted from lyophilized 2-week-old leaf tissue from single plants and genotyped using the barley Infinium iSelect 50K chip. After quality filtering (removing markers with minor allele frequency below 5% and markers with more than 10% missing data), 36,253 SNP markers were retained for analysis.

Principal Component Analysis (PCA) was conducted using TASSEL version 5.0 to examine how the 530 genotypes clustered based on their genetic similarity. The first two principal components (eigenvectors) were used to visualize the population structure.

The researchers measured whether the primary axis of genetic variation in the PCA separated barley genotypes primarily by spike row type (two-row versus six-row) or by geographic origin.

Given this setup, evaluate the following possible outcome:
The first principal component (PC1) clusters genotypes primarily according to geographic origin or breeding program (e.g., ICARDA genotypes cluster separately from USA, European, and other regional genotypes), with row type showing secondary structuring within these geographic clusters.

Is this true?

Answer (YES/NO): NO